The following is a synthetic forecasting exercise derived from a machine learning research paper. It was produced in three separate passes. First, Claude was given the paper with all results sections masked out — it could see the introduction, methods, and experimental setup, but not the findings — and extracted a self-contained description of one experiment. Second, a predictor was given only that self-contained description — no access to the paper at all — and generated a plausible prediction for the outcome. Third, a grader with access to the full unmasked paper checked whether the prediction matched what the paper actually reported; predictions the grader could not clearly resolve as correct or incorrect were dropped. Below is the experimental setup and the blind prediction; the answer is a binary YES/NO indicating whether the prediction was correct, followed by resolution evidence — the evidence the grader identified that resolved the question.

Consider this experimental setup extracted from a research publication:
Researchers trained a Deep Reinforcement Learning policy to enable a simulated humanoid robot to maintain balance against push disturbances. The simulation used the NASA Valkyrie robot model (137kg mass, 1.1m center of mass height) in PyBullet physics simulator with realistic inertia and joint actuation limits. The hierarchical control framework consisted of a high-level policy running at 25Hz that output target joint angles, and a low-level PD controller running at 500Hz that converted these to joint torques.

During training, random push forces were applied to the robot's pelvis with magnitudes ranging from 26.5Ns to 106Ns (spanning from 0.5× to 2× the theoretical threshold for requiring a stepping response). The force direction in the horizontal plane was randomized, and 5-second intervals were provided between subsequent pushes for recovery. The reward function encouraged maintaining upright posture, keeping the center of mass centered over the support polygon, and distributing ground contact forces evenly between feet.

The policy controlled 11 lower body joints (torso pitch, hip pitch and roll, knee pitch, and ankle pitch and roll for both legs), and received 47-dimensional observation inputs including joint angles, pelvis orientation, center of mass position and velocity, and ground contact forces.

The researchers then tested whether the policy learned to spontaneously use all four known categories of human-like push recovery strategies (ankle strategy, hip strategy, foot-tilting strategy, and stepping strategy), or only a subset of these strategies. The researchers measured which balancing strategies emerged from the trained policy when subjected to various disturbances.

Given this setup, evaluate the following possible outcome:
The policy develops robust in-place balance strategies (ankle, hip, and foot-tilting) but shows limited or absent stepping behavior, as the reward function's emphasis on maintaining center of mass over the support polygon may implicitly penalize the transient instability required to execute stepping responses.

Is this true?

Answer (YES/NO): NO